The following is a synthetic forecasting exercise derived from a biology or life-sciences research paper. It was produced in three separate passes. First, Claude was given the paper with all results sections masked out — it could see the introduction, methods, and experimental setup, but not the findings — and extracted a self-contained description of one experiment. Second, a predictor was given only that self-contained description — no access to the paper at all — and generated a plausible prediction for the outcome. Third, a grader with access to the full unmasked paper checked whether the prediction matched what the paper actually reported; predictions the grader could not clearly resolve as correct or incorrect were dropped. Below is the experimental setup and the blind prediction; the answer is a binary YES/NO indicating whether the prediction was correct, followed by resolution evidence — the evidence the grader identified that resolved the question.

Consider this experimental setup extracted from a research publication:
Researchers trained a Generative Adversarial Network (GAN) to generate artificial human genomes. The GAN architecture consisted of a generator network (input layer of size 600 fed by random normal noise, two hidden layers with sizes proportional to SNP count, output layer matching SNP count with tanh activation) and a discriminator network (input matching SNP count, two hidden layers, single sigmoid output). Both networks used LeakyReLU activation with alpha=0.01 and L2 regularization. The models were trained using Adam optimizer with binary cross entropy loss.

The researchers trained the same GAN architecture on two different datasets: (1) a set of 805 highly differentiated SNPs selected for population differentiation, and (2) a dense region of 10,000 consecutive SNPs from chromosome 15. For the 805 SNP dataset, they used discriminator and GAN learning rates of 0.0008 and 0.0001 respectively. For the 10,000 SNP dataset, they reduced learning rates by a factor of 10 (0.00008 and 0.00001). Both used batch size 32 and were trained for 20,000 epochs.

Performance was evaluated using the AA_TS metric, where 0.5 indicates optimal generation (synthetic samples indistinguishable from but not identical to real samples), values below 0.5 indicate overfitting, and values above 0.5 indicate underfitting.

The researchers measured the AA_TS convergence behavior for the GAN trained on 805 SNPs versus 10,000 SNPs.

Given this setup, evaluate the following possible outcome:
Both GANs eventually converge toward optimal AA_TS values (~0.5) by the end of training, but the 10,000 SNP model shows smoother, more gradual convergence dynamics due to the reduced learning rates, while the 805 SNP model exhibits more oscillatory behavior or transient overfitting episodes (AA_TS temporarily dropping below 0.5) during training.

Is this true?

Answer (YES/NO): NO